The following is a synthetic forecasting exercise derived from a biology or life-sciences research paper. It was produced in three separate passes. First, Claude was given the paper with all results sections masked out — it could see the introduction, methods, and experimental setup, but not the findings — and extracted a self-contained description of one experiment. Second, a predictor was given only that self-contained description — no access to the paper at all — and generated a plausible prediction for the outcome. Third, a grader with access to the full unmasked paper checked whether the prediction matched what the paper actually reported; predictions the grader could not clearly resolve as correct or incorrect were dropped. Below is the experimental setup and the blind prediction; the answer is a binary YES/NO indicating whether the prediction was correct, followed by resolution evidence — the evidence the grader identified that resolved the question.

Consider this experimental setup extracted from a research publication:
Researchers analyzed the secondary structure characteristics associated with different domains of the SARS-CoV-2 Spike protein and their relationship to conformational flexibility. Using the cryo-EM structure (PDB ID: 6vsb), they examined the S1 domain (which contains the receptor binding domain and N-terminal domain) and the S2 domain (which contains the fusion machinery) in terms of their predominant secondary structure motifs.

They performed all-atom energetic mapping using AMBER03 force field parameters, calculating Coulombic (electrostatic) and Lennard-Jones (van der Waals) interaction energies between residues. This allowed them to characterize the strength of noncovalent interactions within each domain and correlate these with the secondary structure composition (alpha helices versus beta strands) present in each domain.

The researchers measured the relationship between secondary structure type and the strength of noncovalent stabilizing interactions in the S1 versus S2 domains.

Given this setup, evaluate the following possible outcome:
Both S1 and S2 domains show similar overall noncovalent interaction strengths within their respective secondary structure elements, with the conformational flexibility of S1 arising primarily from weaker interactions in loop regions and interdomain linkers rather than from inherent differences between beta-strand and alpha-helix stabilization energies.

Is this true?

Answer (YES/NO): NO